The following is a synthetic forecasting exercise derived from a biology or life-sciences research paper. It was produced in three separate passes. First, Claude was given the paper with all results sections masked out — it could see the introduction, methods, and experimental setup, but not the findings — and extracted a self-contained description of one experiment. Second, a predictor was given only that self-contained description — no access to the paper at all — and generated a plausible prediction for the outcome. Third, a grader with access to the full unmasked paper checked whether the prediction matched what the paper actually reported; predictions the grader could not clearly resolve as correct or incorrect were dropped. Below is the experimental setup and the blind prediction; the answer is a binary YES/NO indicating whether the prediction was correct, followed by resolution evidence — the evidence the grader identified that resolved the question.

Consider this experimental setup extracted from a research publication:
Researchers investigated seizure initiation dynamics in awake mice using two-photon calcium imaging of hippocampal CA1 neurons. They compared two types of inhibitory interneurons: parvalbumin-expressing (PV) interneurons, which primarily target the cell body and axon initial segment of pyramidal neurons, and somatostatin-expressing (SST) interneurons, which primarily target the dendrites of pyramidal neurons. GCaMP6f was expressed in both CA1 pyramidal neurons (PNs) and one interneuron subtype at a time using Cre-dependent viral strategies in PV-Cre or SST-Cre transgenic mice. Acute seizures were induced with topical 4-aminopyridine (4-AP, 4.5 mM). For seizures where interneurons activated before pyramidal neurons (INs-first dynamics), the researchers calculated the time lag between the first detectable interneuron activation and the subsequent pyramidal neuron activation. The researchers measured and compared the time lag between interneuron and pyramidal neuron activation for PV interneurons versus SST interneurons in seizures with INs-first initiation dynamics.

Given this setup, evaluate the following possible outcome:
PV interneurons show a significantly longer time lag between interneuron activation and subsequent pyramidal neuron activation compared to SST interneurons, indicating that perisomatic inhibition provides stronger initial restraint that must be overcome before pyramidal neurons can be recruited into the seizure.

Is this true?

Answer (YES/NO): YES